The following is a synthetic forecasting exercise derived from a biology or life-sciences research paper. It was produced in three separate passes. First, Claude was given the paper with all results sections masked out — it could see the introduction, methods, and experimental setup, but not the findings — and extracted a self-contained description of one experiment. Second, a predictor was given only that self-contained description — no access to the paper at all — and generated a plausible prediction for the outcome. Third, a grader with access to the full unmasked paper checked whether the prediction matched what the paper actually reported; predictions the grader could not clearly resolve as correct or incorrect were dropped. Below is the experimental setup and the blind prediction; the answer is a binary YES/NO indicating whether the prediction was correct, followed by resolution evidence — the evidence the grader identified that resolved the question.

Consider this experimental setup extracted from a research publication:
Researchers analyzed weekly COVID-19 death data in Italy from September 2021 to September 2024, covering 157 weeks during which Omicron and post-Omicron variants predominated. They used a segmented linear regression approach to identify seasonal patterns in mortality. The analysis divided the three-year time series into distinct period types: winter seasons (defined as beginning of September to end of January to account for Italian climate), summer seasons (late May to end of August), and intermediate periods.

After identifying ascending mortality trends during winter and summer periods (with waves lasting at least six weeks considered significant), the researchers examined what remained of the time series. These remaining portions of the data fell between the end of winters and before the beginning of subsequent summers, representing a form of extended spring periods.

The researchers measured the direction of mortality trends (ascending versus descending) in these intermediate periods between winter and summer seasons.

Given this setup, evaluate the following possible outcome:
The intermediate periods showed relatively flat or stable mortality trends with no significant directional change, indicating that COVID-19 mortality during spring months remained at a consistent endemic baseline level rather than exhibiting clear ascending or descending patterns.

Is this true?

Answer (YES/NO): NO